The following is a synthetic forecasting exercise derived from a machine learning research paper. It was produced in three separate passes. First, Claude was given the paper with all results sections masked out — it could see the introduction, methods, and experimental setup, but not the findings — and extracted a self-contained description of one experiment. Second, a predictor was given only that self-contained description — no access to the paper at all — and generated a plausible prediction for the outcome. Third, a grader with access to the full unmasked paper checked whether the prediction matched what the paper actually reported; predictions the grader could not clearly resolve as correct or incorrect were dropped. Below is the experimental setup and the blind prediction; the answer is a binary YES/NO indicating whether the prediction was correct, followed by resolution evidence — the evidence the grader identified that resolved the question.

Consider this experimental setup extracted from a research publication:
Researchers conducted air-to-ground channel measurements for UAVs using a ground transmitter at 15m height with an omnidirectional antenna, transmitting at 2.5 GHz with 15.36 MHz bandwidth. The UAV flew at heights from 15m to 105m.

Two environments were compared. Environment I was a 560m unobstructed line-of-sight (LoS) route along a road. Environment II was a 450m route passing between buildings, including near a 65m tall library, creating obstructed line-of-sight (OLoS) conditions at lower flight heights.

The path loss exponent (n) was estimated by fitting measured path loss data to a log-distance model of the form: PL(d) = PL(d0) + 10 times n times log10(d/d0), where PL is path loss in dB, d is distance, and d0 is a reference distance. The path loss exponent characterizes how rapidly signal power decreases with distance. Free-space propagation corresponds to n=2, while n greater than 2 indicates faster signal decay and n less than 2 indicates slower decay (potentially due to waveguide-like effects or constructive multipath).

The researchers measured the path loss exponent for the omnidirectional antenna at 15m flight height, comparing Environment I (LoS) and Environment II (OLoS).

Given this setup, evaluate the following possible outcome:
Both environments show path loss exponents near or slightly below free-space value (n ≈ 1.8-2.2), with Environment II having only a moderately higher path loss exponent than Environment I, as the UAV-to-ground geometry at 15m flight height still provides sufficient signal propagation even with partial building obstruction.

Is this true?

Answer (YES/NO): NO